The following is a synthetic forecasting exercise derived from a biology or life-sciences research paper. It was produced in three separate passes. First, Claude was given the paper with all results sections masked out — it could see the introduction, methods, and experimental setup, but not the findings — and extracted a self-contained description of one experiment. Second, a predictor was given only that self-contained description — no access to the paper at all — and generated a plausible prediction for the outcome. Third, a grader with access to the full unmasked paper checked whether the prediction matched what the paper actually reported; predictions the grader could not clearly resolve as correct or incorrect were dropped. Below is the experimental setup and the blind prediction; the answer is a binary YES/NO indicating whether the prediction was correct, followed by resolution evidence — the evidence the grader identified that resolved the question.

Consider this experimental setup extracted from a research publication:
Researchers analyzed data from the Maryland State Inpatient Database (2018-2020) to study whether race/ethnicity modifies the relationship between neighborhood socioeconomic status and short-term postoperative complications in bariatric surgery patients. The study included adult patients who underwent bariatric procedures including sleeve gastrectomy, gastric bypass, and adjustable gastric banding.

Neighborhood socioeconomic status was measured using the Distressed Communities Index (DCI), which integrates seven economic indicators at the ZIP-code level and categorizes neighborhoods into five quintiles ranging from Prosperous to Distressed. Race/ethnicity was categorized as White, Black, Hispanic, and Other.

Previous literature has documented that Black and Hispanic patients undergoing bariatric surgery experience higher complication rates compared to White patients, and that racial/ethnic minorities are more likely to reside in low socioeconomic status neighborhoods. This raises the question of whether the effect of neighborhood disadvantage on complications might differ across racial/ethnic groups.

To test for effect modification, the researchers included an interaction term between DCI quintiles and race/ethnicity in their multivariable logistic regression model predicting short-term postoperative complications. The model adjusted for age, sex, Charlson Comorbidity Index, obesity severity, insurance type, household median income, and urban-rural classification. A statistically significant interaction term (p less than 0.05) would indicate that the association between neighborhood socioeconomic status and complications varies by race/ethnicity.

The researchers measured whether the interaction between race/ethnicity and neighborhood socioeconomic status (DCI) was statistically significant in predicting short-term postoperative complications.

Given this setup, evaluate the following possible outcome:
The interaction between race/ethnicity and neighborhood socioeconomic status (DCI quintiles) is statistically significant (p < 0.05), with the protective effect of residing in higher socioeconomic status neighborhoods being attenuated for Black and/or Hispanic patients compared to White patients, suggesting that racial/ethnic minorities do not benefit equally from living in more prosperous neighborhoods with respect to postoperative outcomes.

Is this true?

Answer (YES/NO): NO